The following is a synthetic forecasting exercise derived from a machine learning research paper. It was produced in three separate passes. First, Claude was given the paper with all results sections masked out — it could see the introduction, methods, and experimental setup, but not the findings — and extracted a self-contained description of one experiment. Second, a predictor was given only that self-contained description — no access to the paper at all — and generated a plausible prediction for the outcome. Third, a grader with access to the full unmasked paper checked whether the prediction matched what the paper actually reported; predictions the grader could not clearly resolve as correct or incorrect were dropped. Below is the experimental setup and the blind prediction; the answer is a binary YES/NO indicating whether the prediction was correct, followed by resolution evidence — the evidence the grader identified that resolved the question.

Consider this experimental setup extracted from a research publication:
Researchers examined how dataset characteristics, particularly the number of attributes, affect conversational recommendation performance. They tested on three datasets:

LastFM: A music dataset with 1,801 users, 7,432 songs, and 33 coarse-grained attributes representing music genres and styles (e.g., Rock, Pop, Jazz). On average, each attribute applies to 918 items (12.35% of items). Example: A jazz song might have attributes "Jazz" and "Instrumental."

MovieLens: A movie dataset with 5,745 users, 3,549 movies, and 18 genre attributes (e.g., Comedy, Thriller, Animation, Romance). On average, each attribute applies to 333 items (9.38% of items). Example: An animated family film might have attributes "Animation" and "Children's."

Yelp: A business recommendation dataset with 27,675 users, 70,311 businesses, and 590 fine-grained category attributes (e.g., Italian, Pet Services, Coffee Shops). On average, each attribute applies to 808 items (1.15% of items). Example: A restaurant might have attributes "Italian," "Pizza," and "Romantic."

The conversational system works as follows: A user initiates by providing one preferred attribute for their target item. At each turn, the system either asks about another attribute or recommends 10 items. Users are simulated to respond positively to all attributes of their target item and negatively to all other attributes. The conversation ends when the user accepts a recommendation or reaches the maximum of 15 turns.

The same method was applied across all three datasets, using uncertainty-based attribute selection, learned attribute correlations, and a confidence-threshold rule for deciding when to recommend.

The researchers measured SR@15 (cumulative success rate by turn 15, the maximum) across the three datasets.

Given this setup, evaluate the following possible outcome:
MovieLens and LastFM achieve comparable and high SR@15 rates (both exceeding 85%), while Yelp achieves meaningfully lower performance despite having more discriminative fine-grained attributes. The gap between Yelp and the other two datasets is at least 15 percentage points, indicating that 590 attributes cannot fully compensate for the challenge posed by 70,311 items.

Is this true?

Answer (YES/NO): NO